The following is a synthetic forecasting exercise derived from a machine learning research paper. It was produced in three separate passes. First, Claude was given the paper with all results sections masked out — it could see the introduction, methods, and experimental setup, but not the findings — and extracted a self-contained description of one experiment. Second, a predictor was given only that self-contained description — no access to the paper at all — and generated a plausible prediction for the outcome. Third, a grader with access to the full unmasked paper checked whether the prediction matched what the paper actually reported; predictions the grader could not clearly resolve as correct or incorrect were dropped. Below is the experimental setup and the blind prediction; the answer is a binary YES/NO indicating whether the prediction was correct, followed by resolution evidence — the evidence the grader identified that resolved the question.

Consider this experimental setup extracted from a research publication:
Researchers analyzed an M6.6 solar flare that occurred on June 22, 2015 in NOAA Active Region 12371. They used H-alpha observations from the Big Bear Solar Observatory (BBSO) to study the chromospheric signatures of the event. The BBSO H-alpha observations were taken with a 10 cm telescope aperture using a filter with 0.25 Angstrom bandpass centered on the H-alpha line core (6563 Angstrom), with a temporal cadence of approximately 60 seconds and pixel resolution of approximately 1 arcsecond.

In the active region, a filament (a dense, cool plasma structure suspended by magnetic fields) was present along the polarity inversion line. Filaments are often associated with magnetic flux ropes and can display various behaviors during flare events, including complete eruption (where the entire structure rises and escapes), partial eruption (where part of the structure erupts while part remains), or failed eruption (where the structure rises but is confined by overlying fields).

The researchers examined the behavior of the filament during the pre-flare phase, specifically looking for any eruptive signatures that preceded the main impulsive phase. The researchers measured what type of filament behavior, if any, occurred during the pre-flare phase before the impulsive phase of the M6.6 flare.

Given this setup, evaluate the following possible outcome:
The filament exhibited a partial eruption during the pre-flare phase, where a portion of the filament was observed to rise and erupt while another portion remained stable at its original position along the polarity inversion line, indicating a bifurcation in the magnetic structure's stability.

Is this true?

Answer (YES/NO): YES